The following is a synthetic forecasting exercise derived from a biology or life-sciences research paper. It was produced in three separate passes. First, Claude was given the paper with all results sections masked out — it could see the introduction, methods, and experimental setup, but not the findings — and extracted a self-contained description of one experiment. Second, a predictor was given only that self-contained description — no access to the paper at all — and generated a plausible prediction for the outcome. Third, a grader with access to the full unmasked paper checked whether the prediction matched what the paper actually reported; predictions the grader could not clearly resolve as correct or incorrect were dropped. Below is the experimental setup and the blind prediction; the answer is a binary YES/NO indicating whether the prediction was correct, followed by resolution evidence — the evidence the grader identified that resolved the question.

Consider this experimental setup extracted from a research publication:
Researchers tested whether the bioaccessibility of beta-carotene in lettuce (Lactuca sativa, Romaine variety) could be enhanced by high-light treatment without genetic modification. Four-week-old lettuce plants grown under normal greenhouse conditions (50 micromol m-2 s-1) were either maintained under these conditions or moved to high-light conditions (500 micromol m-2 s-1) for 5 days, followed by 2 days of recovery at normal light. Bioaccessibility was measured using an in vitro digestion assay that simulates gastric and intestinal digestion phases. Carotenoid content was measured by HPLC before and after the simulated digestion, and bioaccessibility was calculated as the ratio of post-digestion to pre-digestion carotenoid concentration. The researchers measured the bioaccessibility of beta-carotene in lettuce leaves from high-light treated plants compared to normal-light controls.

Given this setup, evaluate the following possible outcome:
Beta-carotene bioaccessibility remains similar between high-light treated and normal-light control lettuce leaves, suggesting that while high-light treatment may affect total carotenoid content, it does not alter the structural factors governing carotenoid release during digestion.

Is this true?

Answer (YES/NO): NO